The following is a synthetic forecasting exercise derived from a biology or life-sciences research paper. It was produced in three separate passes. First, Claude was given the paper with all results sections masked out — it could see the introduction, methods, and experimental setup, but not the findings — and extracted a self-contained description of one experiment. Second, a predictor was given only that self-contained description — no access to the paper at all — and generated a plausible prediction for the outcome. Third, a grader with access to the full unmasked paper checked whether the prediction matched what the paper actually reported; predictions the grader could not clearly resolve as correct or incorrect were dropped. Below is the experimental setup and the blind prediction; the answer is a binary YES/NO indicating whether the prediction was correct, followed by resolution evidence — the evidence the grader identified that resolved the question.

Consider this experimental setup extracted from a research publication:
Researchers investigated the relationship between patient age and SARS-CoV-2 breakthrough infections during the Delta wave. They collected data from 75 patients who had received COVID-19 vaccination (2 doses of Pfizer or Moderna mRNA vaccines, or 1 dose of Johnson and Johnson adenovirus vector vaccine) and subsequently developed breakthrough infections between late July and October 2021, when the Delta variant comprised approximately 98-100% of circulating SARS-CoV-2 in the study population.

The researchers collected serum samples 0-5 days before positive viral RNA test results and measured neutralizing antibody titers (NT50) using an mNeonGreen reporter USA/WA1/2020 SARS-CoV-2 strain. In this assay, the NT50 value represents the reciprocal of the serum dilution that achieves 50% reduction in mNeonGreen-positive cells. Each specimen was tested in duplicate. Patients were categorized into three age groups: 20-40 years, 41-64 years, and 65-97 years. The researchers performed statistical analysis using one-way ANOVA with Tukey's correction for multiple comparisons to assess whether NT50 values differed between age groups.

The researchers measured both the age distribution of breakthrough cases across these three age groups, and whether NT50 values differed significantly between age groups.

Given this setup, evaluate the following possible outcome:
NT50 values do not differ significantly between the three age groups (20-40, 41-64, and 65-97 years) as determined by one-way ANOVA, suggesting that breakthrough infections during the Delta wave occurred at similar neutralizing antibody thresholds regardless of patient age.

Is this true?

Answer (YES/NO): YES